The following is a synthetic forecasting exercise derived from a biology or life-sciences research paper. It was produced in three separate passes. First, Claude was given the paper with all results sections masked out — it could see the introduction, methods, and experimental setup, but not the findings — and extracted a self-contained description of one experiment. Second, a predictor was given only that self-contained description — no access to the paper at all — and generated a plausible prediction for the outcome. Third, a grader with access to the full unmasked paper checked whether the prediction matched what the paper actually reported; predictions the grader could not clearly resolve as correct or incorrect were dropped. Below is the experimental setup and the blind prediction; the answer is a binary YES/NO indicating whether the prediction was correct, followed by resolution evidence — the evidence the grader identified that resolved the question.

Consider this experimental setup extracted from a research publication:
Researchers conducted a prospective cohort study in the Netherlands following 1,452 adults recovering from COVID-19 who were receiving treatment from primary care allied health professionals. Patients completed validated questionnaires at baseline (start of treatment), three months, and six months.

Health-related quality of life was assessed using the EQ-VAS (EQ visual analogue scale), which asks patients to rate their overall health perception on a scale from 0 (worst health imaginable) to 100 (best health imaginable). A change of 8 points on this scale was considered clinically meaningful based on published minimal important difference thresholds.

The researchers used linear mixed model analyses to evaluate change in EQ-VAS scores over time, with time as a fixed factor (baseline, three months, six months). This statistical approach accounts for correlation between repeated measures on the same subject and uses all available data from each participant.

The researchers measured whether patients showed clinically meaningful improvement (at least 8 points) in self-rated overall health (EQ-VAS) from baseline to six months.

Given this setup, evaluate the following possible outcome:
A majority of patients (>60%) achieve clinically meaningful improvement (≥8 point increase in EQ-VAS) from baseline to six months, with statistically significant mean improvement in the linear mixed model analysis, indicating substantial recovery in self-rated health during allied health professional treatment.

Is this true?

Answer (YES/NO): NO